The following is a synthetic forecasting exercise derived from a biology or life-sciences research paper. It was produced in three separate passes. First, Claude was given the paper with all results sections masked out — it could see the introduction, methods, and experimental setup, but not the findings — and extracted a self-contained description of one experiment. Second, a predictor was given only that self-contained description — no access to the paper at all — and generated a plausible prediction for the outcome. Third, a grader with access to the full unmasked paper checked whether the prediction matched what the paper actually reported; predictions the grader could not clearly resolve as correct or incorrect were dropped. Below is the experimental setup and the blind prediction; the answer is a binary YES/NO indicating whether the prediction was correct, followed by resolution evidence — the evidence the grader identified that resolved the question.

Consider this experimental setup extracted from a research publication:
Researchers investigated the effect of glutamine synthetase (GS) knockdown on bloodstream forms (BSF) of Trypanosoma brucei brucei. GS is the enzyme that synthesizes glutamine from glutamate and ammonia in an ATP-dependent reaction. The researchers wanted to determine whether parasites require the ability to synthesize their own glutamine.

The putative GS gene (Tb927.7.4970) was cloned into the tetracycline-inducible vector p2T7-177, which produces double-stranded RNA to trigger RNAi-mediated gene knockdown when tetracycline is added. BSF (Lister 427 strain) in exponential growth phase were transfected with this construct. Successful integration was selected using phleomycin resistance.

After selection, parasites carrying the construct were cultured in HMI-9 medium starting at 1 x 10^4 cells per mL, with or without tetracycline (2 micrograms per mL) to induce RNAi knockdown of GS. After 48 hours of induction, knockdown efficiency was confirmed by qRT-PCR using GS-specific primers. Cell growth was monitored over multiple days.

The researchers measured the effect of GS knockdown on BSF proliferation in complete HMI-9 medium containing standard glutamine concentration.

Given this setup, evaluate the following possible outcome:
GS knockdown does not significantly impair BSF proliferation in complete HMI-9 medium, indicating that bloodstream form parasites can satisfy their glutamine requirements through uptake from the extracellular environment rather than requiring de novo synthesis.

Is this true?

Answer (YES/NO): YES